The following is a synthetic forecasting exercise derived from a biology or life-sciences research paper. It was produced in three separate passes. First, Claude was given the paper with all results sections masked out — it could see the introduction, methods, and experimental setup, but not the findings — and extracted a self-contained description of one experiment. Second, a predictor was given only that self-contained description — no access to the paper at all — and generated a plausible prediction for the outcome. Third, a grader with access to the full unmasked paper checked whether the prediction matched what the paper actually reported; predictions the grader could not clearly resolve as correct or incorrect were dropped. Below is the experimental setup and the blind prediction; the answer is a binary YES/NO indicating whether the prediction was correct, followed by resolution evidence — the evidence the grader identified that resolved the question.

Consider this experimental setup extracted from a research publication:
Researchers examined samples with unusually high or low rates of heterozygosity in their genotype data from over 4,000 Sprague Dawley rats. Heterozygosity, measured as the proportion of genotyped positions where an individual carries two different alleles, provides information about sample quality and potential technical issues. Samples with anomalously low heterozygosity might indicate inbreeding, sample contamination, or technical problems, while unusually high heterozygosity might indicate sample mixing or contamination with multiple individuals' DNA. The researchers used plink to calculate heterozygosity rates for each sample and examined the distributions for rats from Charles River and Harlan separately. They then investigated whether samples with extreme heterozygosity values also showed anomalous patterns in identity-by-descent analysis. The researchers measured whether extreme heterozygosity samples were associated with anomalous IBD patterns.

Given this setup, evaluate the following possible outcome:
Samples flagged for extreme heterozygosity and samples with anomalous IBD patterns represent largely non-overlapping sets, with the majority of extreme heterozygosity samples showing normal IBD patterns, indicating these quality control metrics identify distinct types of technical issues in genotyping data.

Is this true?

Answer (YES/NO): NO